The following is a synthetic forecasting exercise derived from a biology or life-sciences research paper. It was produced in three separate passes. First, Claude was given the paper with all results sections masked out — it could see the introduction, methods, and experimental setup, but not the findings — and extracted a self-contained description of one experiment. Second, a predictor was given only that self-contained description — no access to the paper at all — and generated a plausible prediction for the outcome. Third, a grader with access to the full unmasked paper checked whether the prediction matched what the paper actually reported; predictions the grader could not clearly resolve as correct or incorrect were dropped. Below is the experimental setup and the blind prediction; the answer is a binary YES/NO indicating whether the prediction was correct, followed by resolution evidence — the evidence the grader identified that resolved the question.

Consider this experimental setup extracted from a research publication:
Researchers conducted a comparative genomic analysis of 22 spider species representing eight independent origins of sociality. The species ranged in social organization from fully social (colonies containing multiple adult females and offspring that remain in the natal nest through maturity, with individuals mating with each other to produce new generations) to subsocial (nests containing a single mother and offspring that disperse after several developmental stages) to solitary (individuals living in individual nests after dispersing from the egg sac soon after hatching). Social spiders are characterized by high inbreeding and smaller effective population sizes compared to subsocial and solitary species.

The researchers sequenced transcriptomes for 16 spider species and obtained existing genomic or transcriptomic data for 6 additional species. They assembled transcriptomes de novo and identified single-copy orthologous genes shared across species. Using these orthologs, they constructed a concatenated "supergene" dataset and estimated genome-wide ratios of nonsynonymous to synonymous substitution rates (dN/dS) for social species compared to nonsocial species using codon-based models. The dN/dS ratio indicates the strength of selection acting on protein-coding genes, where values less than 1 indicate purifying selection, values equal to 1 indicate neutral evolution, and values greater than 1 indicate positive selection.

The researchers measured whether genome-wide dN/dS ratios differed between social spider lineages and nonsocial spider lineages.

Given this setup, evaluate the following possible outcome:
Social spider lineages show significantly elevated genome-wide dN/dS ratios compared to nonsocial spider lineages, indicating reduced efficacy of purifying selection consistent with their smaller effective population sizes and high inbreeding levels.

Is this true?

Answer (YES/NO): YES